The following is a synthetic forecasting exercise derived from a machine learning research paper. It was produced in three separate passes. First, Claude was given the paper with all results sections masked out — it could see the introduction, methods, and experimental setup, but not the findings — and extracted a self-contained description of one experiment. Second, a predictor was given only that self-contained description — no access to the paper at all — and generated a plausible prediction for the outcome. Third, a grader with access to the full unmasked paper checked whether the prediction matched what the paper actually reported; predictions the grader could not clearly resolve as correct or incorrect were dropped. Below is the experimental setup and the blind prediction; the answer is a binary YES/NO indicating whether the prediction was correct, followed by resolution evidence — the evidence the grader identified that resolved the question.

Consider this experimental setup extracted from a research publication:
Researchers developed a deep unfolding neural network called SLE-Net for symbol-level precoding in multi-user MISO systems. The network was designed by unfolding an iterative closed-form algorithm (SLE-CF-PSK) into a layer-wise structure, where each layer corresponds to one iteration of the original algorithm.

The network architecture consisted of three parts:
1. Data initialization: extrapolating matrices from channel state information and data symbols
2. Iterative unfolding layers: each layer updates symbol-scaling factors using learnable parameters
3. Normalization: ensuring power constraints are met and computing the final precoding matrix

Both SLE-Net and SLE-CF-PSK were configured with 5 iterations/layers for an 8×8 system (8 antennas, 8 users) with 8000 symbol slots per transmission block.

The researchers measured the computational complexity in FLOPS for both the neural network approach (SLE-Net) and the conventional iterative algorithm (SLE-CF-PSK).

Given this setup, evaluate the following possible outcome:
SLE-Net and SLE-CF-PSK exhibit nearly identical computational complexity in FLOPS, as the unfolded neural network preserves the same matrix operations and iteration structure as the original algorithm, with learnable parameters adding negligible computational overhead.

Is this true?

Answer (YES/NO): YES